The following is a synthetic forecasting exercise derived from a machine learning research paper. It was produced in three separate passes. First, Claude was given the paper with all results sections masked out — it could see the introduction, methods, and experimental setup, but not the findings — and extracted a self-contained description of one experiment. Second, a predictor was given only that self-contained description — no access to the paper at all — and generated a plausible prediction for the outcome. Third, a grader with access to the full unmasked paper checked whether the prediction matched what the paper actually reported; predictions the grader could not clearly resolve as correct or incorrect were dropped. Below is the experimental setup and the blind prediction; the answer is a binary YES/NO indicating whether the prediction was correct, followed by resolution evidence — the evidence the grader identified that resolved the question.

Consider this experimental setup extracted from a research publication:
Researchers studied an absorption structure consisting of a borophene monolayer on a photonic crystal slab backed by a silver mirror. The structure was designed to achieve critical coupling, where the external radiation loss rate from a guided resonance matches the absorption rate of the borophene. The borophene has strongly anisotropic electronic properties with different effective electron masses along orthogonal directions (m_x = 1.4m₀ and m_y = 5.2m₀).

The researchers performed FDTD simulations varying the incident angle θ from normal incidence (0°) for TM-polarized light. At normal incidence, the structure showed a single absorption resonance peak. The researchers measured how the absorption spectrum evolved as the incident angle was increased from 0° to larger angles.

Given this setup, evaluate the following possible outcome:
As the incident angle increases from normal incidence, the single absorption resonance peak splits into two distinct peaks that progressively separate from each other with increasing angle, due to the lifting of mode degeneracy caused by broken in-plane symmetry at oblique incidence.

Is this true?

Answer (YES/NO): NO